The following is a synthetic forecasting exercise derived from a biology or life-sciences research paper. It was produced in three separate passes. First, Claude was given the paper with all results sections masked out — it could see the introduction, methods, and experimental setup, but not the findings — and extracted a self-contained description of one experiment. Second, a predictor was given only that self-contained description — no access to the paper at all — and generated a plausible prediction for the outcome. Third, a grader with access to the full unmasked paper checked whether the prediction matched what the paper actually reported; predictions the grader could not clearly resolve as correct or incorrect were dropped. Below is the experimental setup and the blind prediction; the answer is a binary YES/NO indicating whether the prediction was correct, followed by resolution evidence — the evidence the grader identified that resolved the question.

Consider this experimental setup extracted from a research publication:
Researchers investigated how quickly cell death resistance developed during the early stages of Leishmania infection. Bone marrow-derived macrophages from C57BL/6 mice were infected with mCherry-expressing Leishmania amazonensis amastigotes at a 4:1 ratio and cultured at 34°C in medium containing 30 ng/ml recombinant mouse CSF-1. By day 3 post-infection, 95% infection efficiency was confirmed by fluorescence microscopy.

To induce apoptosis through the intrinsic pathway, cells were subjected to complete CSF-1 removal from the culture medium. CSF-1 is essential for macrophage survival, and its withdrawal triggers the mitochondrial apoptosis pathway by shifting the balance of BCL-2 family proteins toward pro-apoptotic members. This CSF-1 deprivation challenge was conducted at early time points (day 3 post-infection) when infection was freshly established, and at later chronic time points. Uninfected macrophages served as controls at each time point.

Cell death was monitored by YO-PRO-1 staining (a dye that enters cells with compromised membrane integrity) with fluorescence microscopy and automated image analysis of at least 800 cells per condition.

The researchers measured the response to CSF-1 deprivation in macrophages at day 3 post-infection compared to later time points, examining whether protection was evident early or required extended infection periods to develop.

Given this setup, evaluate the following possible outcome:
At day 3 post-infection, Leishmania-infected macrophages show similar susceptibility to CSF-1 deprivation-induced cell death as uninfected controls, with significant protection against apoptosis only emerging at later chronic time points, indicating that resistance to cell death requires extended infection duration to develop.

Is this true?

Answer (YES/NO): NO